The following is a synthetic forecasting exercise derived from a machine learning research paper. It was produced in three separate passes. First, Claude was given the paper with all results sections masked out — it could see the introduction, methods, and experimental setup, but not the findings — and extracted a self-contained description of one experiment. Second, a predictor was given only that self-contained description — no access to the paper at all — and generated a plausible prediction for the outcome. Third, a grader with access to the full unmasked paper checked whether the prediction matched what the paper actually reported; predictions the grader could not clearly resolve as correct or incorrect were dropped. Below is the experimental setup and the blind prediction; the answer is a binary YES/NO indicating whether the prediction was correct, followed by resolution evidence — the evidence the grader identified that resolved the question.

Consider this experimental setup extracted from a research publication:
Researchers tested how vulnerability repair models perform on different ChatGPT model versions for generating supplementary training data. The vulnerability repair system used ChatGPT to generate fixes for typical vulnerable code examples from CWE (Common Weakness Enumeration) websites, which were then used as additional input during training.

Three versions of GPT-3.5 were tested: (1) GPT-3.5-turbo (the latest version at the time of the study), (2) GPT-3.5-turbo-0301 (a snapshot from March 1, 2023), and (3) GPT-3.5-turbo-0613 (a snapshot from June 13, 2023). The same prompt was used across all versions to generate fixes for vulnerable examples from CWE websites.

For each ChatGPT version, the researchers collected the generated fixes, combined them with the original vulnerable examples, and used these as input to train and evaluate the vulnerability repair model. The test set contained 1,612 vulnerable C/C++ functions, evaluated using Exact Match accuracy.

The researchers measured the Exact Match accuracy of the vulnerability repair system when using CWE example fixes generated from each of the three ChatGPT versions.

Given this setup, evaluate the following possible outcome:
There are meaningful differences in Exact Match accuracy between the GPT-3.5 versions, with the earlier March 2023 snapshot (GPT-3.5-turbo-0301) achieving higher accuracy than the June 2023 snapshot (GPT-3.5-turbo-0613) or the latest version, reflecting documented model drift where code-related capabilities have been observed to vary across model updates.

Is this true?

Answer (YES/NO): NO